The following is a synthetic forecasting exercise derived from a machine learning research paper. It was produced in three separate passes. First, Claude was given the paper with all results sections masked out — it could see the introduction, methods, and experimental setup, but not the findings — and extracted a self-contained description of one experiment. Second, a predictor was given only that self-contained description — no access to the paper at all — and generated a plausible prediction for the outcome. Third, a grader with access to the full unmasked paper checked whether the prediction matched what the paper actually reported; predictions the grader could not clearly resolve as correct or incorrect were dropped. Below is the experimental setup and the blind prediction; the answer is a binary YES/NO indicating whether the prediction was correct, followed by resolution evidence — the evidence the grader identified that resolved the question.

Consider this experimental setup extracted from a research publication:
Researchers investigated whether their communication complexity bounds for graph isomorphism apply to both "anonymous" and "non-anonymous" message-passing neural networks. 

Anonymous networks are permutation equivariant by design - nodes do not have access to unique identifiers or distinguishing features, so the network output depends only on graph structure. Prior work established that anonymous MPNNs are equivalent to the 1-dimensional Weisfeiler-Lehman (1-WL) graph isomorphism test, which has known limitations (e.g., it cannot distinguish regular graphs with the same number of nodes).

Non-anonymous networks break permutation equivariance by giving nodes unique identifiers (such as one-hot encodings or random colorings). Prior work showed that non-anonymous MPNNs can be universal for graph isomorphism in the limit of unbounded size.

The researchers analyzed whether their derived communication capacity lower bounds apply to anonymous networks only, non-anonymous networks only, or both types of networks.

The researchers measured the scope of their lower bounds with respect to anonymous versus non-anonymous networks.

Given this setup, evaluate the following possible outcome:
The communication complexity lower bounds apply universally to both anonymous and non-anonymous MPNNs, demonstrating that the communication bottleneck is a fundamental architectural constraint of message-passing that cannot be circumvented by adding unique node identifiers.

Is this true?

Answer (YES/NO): YES